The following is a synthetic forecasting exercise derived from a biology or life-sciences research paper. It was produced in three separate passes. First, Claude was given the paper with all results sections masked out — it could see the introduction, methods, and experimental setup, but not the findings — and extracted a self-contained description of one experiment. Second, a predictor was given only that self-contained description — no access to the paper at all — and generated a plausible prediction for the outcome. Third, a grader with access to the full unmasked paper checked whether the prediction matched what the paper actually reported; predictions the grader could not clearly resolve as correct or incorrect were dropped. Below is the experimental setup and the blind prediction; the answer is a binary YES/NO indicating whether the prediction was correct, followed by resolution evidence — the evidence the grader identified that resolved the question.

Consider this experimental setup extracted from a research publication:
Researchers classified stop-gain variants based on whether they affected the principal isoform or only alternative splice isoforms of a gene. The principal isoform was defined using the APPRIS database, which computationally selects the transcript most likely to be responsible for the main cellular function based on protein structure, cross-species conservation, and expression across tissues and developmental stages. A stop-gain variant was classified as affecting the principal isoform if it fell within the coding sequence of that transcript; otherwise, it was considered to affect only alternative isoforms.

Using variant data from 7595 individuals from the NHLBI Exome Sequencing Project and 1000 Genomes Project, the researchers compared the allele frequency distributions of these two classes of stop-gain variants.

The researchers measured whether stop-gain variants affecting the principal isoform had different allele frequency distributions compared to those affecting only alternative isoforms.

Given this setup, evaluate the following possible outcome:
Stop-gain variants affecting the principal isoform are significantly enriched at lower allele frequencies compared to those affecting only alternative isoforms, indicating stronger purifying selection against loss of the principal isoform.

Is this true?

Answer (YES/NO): YES